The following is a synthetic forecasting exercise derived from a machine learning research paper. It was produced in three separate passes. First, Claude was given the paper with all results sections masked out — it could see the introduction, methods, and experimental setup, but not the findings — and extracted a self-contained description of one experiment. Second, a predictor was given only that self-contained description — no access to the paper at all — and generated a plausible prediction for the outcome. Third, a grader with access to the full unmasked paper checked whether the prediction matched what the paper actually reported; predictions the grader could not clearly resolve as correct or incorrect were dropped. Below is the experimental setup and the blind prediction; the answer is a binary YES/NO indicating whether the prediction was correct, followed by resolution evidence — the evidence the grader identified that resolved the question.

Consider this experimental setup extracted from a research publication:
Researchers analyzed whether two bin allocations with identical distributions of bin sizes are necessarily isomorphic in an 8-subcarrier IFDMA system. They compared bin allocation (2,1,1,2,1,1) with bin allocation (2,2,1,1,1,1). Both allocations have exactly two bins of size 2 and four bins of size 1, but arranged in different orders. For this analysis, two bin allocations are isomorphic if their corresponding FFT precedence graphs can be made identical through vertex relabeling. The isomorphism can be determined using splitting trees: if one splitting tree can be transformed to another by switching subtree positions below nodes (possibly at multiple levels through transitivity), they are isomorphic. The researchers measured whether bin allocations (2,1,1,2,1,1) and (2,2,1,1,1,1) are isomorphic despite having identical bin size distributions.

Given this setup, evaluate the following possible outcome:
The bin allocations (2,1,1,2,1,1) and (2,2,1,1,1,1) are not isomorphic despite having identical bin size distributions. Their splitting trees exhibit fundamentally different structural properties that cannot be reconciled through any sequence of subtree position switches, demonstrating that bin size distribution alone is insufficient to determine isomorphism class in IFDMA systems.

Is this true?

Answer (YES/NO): YES